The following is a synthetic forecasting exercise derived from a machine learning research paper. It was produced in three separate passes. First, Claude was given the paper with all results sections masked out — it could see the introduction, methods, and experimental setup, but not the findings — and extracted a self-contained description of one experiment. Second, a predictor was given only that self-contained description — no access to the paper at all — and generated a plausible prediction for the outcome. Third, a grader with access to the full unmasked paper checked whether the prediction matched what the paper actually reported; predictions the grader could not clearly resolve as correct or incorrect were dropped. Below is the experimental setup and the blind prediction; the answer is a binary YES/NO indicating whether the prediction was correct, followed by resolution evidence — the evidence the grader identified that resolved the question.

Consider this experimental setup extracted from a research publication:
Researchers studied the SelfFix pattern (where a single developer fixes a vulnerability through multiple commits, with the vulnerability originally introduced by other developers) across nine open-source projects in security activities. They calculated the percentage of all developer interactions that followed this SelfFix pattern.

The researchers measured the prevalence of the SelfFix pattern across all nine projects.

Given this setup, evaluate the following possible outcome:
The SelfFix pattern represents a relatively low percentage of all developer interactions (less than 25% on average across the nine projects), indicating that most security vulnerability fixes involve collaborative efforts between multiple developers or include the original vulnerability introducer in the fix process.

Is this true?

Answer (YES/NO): YES